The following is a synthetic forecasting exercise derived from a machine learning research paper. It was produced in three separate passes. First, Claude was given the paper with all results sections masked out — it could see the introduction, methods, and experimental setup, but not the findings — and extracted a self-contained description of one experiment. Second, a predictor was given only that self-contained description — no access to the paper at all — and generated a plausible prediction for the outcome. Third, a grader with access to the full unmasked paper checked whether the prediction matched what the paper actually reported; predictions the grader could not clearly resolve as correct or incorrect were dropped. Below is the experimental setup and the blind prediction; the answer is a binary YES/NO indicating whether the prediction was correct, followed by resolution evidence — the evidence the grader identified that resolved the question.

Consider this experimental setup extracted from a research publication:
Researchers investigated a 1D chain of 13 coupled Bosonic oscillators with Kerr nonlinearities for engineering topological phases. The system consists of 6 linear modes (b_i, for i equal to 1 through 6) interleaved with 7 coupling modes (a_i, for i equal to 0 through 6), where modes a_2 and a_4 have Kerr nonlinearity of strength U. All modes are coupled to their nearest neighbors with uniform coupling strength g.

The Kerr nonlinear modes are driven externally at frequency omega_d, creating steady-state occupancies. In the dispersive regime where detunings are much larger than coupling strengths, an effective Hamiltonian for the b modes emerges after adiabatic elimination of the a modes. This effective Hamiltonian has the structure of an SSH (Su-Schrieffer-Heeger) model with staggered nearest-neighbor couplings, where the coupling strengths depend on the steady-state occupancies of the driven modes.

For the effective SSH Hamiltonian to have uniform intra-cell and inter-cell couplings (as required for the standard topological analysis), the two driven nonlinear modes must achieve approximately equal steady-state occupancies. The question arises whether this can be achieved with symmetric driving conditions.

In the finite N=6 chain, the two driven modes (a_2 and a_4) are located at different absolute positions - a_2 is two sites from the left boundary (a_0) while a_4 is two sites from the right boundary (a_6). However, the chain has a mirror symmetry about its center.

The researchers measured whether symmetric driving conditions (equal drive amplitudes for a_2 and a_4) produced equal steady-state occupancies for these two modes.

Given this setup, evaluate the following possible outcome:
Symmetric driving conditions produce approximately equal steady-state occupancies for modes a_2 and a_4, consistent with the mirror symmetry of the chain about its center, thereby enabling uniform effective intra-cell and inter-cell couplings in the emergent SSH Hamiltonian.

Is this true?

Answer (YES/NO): YES